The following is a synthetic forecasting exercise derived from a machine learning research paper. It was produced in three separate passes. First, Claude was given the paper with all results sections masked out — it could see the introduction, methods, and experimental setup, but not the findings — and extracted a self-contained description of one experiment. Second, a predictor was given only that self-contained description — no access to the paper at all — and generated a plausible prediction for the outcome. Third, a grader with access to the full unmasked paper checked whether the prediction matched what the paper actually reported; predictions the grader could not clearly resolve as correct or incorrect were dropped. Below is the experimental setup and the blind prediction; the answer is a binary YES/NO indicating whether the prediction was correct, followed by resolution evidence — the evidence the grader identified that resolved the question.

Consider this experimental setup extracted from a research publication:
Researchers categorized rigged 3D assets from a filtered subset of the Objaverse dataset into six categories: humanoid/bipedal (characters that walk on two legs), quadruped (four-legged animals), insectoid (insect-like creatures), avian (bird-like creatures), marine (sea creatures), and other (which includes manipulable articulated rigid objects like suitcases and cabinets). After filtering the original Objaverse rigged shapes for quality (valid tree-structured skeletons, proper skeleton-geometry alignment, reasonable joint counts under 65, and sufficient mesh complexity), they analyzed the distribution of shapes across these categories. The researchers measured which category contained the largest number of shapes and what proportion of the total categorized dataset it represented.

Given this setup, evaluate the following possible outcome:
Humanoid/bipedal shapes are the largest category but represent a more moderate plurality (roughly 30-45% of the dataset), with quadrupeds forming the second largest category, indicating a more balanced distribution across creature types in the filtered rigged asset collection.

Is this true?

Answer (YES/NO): NO